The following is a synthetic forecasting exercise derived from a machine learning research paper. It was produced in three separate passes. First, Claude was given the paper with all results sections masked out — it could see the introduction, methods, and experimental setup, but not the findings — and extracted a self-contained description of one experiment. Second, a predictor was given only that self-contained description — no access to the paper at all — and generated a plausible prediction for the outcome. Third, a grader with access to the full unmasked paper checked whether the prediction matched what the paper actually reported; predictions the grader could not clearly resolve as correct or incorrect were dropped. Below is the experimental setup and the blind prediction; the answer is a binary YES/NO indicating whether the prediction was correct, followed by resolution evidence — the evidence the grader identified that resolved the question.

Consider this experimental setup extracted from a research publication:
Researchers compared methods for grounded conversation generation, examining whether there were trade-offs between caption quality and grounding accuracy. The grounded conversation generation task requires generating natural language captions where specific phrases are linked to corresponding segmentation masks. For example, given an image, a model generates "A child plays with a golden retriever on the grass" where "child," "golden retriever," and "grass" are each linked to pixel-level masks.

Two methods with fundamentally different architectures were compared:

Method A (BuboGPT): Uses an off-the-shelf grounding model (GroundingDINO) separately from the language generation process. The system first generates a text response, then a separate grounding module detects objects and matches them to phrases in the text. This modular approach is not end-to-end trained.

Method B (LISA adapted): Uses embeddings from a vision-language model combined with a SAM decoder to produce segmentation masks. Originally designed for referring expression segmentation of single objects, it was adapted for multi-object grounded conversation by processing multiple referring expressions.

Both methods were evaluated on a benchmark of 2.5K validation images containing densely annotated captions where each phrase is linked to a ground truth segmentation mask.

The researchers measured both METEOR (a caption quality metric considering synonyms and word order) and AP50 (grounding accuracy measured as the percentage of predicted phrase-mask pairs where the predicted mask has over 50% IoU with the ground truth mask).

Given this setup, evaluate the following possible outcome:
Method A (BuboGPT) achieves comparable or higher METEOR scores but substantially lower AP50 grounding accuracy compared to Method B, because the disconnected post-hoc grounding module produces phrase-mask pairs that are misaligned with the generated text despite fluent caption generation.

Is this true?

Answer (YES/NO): YES